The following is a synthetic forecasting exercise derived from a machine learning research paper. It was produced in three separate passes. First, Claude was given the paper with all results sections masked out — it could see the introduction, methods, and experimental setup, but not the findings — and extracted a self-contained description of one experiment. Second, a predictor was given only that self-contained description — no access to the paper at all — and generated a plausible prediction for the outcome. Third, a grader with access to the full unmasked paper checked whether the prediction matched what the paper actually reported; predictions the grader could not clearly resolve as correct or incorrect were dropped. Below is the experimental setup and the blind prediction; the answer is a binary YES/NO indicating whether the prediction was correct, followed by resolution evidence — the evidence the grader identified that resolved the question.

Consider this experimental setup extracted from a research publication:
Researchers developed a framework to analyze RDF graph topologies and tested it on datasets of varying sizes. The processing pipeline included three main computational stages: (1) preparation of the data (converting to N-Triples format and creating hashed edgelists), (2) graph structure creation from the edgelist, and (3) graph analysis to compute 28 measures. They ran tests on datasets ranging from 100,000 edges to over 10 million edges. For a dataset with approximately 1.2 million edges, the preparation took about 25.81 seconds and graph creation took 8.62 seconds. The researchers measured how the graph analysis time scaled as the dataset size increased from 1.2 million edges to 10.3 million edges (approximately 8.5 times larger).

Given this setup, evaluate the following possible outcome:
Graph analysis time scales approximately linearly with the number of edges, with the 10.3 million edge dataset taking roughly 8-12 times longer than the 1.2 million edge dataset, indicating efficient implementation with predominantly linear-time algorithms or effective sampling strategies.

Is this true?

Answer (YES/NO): NO